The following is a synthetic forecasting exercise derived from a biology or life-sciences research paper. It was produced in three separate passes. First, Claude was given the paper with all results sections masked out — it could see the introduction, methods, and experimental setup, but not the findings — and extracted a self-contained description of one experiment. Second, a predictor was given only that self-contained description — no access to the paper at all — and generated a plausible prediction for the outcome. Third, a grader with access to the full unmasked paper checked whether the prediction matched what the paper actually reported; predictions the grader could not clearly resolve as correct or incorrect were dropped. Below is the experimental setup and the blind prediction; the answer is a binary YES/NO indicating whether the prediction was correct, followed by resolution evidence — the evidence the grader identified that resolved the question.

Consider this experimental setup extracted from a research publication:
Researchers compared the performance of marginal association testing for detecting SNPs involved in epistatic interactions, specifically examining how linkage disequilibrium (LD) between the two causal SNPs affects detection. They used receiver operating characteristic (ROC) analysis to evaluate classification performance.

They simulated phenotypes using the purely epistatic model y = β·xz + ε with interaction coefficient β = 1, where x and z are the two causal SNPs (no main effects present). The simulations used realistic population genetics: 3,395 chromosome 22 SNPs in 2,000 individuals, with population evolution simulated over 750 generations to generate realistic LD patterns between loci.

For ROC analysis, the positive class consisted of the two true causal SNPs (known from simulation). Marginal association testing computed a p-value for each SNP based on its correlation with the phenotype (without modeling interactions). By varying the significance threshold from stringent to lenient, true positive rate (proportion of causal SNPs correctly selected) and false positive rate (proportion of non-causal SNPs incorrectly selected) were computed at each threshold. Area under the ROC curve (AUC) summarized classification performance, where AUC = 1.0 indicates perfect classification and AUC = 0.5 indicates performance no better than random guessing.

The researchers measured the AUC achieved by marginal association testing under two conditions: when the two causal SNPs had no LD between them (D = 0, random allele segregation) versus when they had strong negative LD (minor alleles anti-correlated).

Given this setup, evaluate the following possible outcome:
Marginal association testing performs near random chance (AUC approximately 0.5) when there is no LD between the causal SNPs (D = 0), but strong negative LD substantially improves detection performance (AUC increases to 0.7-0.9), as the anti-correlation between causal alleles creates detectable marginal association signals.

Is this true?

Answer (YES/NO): NO